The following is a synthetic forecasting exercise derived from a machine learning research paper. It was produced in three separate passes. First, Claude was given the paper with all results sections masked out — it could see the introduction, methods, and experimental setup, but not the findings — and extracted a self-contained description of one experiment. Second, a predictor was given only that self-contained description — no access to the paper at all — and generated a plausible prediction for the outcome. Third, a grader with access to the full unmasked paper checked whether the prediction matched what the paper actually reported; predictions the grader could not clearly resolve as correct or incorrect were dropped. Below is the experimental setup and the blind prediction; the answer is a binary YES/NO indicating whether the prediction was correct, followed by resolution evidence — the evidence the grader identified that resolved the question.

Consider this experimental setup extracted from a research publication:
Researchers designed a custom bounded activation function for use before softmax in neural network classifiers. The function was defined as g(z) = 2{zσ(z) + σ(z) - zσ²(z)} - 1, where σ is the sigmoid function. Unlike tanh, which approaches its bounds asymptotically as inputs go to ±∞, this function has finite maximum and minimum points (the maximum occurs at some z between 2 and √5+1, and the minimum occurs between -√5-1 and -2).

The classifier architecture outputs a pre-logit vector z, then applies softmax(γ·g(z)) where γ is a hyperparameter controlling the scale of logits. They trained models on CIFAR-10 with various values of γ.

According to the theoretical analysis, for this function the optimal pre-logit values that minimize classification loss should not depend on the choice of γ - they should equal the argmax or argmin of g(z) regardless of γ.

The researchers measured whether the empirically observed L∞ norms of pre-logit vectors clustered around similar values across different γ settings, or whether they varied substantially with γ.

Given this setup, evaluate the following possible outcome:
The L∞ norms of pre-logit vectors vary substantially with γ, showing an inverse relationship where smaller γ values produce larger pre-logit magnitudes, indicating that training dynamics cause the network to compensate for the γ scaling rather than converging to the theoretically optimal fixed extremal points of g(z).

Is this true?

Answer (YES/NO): NO